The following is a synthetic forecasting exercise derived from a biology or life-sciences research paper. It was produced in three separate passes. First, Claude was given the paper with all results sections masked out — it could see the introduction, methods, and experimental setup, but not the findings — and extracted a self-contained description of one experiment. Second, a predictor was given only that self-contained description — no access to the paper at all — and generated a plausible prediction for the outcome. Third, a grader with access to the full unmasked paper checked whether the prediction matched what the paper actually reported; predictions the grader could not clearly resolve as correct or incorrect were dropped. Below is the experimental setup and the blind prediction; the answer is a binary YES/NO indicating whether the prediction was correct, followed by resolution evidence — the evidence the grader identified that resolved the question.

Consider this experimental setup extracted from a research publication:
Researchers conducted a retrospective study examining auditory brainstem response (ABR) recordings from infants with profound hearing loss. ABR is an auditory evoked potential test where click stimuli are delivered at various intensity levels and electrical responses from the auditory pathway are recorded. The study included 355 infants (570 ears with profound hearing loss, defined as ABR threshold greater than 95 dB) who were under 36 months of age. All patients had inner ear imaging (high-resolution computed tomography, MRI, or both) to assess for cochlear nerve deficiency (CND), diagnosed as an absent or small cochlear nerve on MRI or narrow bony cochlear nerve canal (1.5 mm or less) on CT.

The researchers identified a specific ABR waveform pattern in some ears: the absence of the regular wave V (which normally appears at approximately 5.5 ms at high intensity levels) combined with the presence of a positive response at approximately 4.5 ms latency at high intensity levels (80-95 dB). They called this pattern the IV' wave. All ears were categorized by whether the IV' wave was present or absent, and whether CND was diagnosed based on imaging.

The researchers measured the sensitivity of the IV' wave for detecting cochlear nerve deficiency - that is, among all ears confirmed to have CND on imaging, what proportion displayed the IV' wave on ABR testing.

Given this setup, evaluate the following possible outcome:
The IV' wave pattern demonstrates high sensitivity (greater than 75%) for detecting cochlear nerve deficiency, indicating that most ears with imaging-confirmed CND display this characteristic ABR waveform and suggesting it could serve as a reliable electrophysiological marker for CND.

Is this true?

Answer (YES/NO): NO